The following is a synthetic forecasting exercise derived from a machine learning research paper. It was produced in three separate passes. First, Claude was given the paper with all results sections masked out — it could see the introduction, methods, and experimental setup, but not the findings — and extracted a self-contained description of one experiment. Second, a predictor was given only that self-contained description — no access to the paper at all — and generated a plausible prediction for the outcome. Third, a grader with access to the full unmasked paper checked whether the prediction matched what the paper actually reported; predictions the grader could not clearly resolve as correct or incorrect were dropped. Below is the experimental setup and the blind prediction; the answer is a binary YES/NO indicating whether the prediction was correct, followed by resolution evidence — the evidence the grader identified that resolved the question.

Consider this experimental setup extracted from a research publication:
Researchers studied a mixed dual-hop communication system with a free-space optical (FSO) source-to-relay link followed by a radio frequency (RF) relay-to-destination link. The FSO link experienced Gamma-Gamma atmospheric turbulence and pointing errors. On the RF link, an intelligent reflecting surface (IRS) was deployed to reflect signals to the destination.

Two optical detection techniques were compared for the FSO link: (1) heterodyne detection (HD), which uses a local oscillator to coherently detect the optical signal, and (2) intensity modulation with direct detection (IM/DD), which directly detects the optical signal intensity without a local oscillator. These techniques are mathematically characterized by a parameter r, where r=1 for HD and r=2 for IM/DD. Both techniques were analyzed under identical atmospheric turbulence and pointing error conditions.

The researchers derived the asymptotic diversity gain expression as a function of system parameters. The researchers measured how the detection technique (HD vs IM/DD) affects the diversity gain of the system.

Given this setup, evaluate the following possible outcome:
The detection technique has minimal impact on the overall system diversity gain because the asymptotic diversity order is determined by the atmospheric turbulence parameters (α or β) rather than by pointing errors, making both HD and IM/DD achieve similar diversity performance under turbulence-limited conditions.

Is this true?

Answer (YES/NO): NO